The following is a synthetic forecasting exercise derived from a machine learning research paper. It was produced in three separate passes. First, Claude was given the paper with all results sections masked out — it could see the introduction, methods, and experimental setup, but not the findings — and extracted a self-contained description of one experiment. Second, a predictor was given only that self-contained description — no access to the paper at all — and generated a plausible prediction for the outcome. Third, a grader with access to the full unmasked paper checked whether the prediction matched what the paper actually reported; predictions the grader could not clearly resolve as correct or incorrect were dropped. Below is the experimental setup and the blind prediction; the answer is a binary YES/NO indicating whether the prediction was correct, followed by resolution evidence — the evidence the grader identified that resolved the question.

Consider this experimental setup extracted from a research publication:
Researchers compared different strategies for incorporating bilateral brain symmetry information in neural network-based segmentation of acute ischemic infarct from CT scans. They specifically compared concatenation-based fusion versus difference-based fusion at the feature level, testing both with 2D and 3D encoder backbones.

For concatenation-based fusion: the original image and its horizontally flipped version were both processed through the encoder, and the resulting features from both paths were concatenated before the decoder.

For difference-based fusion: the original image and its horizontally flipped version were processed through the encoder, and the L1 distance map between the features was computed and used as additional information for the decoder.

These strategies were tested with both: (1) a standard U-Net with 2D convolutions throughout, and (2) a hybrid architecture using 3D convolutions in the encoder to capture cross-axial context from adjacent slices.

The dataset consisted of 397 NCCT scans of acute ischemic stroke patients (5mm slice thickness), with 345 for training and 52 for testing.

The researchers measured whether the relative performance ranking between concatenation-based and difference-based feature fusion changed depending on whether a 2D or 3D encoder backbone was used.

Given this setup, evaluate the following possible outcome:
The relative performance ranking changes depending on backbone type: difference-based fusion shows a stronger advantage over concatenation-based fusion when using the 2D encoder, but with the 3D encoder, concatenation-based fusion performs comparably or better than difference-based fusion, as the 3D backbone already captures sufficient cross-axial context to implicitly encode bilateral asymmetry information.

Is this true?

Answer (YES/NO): NO